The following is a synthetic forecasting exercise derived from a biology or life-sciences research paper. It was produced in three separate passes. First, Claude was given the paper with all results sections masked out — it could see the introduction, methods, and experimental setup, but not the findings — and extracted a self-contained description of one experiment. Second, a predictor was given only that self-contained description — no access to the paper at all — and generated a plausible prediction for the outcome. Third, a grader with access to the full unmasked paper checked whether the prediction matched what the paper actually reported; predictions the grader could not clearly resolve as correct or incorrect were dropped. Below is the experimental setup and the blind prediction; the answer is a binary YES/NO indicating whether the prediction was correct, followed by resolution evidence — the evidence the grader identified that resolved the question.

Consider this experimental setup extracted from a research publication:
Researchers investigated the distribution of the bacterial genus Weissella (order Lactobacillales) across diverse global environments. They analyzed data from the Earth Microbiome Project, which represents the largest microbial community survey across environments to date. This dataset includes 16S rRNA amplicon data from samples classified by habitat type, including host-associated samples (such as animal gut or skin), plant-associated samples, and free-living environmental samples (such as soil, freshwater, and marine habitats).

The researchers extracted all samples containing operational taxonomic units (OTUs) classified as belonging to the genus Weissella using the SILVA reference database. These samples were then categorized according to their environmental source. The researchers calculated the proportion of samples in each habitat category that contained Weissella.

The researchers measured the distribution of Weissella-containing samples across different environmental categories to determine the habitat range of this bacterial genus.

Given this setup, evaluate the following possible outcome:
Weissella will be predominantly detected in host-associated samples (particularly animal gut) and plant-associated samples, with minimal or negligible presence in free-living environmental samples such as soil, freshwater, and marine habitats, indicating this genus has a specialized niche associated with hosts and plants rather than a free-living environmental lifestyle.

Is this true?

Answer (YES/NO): NO